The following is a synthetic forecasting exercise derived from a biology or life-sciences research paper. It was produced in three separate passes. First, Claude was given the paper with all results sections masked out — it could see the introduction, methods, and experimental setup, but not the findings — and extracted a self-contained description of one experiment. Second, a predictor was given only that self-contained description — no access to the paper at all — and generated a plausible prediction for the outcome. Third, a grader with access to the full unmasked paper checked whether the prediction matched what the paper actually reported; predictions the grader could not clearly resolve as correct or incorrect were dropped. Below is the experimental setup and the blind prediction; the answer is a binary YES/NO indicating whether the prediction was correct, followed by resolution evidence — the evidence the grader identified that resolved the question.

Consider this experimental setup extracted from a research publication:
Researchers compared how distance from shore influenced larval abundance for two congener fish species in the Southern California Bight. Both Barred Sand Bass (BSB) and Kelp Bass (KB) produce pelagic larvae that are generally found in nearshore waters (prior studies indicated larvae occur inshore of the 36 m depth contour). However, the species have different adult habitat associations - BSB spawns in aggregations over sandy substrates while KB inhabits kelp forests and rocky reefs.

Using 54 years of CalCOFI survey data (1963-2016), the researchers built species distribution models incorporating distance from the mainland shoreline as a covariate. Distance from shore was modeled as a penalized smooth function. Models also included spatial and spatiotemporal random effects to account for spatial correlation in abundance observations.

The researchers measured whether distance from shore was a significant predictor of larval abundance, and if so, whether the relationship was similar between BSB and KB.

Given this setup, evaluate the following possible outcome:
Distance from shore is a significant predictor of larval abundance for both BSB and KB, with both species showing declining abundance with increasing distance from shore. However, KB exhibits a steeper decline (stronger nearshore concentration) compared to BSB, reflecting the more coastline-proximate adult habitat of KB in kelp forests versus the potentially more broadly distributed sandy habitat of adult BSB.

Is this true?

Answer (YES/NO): NO